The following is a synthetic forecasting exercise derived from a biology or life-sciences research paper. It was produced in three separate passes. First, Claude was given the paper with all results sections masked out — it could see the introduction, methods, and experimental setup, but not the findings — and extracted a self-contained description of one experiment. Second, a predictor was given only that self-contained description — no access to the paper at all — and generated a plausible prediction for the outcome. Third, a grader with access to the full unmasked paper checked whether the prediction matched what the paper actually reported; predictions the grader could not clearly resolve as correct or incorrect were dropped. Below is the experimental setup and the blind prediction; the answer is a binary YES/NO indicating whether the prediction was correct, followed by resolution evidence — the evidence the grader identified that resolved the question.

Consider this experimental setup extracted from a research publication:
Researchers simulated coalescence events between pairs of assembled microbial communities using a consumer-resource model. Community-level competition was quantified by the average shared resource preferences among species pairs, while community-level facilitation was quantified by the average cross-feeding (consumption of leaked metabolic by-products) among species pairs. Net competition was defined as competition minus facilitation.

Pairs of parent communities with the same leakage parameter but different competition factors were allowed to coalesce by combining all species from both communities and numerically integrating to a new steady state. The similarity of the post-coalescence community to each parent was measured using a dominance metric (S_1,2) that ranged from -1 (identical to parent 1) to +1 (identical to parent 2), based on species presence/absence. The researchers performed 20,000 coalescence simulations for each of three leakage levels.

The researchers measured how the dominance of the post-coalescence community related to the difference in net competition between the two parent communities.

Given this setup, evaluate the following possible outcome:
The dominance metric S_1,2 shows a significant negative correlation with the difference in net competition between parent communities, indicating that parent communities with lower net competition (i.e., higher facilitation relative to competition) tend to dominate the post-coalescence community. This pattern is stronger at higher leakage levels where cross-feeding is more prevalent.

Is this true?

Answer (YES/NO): NO